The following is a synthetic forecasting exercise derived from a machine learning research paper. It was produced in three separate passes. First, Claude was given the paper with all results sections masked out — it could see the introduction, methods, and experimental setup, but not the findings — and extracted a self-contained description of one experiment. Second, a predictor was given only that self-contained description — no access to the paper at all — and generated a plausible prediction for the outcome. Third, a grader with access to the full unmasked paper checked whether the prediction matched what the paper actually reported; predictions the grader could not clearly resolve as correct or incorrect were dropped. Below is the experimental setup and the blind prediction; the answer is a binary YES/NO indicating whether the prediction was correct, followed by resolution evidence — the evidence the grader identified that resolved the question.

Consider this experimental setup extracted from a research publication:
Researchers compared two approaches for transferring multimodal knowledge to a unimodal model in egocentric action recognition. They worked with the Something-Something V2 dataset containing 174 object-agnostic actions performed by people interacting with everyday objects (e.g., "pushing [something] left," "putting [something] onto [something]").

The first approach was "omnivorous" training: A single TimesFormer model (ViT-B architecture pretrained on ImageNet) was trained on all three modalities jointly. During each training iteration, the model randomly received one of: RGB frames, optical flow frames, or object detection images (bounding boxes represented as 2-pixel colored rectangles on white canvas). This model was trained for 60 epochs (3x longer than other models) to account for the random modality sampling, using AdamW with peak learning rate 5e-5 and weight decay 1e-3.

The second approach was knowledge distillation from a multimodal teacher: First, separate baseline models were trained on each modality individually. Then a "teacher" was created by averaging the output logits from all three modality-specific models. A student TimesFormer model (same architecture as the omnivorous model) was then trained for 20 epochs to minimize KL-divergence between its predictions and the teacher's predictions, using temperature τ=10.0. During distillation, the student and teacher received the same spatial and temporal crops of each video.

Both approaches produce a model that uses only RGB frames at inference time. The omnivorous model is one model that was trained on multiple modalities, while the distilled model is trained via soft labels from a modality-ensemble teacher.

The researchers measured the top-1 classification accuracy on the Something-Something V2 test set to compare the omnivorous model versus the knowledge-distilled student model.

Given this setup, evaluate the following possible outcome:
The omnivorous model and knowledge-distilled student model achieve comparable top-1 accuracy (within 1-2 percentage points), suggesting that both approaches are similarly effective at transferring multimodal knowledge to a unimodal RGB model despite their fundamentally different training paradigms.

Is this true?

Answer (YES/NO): NO